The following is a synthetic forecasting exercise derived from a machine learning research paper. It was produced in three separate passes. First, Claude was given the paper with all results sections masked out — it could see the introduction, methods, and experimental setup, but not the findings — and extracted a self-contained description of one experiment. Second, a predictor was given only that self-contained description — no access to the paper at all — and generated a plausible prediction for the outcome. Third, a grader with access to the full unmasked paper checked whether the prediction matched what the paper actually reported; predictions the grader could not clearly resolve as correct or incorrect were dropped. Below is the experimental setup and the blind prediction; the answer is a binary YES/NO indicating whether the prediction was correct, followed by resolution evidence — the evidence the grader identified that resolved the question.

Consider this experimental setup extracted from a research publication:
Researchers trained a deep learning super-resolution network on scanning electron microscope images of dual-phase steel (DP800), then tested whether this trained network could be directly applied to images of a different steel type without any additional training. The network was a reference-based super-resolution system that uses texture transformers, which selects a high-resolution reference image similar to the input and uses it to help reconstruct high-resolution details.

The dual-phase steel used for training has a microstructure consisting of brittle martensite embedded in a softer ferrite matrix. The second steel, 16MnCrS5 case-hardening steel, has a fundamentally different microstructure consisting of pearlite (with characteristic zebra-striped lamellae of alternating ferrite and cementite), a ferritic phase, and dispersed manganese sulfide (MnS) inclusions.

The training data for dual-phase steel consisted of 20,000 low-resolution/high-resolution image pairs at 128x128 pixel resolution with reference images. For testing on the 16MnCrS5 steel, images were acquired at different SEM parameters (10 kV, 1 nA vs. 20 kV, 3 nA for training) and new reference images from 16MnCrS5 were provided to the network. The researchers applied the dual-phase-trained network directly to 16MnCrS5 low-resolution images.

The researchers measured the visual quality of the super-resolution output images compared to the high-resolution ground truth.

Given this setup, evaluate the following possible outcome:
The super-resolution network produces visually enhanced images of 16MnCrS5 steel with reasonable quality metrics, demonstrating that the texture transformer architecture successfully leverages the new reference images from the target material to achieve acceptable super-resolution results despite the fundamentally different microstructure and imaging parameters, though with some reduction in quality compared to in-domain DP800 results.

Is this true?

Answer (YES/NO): NO